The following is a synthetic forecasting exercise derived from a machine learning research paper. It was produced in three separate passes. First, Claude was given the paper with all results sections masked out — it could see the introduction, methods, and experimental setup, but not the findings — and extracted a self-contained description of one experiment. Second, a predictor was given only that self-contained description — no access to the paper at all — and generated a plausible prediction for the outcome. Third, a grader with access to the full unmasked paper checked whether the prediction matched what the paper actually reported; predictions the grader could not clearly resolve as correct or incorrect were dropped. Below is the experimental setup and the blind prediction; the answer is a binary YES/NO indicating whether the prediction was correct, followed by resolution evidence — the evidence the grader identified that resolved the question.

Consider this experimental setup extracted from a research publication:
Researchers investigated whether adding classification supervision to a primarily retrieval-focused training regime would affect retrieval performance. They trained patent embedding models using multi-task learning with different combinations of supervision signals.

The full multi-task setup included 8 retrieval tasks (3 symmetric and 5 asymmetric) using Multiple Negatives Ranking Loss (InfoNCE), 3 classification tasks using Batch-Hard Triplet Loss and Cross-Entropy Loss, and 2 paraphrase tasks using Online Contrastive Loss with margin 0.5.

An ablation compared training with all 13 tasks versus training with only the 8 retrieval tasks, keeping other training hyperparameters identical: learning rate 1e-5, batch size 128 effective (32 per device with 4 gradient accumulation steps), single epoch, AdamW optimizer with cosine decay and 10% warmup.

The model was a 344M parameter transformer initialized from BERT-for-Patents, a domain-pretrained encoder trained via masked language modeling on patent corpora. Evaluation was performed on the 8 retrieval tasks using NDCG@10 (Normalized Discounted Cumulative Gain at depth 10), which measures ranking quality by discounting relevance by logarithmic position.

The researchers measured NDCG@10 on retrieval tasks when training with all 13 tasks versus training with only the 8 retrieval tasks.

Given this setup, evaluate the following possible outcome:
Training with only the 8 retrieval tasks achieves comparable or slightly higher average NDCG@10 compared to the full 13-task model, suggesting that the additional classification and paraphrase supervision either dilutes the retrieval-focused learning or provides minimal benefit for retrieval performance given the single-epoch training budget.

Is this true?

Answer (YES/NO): YES